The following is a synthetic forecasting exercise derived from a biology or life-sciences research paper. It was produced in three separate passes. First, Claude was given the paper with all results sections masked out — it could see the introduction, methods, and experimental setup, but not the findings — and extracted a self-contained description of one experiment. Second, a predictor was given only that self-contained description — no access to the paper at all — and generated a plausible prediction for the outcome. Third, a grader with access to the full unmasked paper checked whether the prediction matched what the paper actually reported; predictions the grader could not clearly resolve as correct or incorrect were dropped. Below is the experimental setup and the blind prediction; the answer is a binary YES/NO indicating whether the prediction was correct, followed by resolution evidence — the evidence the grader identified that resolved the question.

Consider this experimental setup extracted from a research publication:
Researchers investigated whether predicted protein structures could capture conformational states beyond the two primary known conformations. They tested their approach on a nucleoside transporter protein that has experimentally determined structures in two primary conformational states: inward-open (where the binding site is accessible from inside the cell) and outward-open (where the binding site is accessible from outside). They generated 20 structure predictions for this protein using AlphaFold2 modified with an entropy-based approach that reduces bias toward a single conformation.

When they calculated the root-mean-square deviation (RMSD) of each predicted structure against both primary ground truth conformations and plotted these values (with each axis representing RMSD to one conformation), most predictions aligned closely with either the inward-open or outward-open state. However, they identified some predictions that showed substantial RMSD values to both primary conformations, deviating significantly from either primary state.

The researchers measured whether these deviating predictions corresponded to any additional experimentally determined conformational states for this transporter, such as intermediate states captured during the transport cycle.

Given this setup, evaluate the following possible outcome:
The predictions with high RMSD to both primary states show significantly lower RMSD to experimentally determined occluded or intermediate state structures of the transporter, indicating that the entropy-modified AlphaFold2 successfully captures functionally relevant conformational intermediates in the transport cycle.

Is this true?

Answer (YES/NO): YES